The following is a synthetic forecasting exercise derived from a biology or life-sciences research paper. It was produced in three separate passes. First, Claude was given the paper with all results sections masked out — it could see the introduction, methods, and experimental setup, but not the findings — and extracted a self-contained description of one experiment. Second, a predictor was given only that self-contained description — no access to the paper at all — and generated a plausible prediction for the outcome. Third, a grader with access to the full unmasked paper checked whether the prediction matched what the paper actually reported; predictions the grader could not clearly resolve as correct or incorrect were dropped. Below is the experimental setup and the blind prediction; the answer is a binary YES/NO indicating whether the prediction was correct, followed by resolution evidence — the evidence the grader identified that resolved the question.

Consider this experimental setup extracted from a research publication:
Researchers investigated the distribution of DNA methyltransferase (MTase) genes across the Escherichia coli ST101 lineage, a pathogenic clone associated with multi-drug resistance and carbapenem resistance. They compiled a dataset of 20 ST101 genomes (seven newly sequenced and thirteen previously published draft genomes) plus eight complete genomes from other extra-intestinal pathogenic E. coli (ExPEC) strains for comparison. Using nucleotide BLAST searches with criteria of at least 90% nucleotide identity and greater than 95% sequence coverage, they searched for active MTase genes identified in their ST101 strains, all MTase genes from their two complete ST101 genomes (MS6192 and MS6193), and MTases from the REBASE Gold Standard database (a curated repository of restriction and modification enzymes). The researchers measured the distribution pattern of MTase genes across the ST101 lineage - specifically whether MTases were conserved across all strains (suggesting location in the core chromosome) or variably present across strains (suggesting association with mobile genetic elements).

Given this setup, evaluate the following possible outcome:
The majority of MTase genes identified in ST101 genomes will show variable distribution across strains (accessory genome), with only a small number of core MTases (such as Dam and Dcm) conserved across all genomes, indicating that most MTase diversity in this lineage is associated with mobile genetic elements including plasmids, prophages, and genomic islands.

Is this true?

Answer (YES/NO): YES